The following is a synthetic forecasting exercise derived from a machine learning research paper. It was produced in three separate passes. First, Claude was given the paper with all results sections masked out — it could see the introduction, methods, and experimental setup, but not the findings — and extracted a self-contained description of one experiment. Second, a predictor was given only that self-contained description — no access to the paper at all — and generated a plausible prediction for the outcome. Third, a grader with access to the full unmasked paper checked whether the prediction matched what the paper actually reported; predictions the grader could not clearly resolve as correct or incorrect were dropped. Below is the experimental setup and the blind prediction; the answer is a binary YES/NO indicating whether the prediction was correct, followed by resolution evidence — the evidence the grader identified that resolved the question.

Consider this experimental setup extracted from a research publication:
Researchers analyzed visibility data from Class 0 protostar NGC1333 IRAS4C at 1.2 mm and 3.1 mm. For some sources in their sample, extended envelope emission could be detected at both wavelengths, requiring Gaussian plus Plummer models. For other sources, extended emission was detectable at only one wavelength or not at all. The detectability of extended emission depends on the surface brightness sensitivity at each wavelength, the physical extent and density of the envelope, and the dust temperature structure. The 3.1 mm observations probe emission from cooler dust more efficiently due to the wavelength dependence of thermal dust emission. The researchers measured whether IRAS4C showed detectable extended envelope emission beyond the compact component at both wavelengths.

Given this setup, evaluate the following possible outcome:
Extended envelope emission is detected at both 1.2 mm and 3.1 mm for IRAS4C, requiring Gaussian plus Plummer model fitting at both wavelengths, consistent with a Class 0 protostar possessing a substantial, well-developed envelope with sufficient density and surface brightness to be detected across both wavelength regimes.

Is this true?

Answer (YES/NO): NO